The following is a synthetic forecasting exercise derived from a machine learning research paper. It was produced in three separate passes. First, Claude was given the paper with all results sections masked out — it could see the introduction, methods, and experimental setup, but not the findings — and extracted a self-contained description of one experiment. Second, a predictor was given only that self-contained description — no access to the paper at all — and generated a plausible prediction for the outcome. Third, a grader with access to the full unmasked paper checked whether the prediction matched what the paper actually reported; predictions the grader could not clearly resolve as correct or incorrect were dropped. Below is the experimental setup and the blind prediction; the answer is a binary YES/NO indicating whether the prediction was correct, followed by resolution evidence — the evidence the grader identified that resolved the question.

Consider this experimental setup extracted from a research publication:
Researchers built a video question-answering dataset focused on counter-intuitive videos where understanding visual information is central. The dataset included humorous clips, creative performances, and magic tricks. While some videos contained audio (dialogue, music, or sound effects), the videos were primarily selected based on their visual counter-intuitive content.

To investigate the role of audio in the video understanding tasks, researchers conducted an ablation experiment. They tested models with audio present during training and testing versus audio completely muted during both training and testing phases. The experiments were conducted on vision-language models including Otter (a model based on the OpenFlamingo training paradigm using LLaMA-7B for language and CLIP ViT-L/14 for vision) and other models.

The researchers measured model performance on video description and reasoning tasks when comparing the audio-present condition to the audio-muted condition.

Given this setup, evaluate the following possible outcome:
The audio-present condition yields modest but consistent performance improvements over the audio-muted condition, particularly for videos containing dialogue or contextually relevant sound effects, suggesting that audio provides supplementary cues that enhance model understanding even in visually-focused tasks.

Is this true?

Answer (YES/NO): NO